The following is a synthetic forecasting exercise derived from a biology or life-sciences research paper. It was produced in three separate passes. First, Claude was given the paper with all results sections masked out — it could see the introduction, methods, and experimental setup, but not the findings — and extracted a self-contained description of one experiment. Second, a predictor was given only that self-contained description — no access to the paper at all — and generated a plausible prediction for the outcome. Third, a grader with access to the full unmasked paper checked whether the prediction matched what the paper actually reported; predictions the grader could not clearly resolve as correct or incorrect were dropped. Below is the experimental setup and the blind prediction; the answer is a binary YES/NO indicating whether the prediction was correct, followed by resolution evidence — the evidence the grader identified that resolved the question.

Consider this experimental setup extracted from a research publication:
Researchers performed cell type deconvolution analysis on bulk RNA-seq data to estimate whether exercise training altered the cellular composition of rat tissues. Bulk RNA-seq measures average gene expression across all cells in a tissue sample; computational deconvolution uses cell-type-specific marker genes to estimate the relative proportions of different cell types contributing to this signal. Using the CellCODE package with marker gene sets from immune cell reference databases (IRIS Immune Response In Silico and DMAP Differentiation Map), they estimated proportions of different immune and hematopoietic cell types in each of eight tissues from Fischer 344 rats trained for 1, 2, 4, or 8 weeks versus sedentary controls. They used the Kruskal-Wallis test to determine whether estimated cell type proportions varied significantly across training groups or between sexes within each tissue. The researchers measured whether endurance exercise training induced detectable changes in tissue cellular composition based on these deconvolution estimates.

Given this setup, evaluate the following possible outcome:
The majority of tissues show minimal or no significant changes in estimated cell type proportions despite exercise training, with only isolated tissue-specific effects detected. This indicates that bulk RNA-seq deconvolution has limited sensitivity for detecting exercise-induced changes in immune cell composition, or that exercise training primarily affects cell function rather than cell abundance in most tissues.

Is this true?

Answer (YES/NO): NO